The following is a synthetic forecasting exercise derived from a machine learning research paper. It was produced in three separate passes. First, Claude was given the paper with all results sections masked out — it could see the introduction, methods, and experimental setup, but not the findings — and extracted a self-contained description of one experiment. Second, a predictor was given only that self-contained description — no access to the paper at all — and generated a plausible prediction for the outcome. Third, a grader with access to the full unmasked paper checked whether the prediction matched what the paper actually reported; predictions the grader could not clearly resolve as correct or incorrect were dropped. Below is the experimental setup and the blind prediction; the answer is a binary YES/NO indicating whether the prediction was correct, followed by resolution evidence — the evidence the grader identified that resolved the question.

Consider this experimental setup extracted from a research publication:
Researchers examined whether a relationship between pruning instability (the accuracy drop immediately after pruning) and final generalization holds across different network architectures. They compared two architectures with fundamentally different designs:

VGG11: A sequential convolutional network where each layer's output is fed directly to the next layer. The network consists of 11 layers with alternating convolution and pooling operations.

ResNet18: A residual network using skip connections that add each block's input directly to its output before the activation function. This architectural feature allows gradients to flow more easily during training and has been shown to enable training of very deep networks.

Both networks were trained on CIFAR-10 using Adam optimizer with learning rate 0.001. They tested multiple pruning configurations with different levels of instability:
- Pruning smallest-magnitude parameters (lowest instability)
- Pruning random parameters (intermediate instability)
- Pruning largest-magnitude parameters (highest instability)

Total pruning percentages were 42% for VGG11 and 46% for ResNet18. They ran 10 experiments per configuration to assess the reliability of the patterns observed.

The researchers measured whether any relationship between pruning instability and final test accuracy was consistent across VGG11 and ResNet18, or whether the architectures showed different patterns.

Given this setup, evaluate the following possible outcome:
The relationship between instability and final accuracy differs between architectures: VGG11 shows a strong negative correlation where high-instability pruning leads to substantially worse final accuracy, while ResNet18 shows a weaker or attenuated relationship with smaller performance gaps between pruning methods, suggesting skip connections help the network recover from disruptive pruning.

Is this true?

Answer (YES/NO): NO